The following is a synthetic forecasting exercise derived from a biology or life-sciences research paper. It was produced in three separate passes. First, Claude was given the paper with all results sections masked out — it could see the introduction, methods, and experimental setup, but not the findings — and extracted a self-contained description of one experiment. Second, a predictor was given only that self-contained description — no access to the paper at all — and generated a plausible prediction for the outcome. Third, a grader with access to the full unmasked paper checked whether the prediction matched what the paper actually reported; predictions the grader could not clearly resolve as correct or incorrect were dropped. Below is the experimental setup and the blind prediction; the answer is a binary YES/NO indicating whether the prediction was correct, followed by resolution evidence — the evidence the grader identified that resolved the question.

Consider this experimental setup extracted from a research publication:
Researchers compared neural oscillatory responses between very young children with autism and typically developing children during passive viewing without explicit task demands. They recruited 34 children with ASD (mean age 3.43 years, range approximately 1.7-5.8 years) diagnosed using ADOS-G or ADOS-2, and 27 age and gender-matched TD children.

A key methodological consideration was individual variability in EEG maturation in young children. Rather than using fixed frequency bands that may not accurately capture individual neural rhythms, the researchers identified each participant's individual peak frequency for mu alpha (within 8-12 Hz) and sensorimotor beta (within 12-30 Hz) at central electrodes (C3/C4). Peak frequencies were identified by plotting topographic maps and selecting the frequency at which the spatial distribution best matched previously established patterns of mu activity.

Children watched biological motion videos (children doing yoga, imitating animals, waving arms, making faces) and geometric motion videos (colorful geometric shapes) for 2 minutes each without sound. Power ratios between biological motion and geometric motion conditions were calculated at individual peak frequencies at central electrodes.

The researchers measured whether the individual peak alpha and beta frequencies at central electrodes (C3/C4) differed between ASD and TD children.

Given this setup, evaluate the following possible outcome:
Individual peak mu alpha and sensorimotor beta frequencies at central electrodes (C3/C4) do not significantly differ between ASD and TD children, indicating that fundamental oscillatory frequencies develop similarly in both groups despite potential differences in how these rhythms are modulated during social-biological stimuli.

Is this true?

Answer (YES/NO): YES